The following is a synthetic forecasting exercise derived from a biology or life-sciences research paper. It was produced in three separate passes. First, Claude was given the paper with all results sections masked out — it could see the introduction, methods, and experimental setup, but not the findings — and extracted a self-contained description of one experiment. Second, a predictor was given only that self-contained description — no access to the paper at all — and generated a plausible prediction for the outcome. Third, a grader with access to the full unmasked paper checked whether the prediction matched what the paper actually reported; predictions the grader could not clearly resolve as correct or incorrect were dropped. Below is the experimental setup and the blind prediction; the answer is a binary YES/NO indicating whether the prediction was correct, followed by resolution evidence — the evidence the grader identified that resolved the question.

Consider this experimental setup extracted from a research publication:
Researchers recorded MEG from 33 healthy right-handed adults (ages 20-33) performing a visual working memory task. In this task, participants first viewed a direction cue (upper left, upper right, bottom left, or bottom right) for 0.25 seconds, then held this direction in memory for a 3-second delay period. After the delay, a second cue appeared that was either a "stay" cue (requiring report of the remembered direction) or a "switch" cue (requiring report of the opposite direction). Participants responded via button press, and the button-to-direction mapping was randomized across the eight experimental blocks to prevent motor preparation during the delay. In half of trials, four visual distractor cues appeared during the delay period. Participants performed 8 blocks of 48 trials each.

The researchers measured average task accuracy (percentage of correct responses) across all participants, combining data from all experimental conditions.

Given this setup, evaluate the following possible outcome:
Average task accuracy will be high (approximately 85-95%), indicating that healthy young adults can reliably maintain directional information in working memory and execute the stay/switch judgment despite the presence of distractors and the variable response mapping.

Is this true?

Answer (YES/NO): YES